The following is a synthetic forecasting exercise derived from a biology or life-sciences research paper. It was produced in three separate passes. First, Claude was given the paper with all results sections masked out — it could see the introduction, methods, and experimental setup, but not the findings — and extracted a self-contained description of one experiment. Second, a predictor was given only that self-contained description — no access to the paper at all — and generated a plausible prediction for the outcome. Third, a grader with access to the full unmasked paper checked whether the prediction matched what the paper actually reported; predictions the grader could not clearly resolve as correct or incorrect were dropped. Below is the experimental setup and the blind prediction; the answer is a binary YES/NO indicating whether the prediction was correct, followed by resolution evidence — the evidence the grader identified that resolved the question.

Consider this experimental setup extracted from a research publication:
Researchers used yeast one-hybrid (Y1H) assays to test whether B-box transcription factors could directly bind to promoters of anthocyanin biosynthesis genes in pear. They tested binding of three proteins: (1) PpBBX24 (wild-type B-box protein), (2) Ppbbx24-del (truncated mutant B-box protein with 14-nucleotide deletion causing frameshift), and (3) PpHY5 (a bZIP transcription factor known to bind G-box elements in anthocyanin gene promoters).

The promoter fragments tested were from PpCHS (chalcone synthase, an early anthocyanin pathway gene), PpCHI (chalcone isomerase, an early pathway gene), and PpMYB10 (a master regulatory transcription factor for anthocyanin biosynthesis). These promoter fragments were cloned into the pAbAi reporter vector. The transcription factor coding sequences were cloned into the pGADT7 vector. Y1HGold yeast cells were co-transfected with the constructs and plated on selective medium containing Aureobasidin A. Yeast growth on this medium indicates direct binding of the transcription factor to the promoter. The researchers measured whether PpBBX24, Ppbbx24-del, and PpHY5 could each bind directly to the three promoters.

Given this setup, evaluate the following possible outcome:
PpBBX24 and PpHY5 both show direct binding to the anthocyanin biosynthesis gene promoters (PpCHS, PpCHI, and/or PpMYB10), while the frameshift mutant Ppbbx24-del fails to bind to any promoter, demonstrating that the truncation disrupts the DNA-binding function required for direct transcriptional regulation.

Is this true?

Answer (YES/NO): NO